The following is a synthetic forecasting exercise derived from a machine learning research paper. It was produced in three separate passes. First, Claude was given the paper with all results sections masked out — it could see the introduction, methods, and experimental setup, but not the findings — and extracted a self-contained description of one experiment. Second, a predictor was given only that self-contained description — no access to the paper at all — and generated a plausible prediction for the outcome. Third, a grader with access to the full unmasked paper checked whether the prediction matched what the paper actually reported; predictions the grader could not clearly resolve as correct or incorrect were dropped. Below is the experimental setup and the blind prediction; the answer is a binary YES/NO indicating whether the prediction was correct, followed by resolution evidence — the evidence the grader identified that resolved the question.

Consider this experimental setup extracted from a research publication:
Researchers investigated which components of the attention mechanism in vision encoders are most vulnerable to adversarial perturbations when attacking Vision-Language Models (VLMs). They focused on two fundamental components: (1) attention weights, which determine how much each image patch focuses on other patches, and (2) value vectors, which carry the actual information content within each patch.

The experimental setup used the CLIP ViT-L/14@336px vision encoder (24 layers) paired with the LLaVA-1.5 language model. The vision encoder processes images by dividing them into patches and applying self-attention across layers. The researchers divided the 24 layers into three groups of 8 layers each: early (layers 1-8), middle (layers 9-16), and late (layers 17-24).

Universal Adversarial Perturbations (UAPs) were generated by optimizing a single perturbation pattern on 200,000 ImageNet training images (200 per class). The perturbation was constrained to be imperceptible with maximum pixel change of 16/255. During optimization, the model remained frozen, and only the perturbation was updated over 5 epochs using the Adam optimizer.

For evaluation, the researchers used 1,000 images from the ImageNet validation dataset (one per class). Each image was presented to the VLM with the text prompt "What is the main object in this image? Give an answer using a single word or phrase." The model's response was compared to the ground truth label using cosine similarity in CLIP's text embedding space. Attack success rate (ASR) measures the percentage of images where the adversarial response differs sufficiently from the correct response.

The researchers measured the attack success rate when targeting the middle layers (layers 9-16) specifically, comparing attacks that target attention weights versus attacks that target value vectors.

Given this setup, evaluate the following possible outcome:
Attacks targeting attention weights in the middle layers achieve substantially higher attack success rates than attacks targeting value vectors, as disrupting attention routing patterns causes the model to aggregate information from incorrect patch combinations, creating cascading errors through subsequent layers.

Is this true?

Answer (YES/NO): NO